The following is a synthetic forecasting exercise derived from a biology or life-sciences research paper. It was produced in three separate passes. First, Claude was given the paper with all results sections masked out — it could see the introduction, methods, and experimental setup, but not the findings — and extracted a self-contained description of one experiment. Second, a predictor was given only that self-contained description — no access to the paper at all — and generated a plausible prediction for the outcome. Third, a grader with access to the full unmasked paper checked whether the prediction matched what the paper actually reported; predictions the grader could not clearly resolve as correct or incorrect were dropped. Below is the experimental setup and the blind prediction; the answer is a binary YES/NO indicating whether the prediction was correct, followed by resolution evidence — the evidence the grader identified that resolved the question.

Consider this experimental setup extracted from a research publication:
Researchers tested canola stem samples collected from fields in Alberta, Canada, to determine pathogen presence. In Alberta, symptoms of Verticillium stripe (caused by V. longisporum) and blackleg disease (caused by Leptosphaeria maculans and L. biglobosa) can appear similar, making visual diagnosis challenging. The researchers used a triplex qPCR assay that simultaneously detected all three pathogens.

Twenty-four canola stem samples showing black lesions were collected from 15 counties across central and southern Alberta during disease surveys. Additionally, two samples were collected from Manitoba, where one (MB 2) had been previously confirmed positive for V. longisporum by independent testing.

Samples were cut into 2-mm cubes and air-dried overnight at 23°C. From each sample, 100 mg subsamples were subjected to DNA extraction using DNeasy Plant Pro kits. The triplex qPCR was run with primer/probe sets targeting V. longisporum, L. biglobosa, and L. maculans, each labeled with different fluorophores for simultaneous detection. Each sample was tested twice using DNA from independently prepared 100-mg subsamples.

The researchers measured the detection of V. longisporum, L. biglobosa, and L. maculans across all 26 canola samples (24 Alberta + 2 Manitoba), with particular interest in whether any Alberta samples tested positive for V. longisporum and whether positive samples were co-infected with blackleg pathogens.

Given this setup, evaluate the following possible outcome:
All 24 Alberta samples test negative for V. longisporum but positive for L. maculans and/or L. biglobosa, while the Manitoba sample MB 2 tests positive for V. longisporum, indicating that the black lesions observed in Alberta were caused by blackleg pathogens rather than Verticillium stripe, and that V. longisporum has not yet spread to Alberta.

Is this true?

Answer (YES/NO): NO